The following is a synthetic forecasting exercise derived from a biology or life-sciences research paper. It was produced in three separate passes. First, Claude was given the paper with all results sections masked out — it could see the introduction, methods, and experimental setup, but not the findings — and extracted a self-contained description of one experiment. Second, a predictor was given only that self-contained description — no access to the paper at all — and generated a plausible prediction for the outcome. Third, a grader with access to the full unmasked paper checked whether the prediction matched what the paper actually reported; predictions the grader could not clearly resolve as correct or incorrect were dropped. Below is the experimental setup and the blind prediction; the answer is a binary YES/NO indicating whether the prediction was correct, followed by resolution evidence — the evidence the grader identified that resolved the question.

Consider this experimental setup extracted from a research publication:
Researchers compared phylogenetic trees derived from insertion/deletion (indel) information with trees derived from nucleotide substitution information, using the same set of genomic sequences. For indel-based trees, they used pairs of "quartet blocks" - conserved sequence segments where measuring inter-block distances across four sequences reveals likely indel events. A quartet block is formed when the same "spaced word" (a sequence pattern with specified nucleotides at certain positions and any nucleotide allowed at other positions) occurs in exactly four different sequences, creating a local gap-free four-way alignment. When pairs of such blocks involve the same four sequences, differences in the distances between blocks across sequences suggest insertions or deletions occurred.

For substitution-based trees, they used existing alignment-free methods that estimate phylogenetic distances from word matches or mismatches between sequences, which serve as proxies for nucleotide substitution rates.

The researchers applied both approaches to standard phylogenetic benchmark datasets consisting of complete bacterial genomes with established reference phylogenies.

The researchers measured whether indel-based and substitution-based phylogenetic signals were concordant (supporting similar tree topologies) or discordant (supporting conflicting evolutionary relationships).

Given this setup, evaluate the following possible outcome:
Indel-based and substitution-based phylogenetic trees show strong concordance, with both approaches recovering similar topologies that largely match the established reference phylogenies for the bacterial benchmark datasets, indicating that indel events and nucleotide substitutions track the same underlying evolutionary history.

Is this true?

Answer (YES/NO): NO